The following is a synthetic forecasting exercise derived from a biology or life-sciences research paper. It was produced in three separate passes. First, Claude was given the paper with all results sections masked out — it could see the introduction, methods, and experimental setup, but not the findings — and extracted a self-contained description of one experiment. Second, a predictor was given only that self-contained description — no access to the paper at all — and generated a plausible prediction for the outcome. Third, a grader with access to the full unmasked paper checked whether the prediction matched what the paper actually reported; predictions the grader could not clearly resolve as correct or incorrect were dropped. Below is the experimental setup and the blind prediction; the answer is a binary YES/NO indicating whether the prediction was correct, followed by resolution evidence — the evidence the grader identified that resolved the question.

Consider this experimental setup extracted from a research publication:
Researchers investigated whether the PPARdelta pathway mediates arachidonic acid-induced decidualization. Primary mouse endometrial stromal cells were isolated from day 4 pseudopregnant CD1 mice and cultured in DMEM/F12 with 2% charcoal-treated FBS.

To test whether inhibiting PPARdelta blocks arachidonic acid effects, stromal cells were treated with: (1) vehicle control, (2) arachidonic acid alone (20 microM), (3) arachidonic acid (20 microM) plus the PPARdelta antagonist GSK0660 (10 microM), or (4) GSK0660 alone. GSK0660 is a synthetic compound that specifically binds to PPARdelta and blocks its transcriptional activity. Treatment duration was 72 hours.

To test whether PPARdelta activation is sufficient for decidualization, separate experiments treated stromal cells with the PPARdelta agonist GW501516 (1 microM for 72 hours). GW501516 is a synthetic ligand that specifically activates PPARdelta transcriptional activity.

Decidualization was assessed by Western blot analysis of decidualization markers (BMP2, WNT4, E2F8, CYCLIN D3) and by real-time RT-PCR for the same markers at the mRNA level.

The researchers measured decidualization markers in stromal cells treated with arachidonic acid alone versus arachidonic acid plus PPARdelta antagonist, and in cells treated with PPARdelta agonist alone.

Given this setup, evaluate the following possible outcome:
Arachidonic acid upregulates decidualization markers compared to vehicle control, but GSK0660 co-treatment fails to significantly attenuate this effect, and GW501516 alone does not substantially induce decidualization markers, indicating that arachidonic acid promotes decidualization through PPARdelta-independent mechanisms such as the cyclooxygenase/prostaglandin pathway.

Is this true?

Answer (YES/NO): NO